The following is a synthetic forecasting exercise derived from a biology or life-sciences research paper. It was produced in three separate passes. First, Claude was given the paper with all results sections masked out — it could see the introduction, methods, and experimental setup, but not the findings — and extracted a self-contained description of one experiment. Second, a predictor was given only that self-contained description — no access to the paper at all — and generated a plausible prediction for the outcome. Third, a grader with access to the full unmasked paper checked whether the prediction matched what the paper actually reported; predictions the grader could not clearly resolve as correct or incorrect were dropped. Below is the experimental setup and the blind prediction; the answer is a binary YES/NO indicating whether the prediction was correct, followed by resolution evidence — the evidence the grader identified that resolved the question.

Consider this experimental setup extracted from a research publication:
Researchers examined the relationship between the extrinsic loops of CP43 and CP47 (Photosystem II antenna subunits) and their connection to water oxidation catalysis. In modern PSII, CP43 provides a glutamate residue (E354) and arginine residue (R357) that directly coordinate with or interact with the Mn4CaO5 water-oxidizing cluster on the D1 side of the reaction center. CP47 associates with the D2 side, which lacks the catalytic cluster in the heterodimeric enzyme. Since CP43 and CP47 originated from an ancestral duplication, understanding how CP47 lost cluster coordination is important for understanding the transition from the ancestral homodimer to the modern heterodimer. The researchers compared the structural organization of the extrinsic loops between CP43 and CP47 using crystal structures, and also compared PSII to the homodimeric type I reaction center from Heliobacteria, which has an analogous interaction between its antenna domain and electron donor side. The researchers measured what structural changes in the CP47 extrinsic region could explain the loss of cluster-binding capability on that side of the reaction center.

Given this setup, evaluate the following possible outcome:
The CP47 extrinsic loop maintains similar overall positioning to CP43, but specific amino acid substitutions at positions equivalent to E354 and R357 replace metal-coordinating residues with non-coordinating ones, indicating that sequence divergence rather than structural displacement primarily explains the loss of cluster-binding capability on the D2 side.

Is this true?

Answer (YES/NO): NO